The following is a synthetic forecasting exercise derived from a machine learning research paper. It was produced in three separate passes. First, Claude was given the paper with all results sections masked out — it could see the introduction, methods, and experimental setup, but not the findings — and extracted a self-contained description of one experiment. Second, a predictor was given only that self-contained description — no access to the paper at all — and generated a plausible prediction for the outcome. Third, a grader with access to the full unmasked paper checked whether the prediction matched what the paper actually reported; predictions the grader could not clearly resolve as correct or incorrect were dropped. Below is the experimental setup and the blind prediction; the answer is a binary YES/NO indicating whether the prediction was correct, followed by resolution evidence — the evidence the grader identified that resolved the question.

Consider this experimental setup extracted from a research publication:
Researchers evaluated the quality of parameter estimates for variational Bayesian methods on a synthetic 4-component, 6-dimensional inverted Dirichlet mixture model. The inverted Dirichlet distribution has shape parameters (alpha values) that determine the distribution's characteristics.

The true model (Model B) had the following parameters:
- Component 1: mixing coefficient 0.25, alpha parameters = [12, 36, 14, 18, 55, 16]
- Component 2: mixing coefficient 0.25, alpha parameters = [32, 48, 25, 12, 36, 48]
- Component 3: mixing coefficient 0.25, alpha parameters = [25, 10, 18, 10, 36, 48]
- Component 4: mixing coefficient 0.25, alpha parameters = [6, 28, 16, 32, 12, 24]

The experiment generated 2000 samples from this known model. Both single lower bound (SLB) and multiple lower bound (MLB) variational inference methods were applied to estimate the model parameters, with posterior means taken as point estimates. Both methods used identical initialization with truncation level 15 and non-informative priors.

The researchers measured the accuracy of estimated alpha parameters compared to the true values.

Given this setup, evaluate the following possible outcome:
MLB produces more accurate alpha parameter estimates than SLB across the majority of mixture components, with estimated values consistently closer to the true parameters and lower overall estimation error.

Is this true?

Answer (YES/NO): NO